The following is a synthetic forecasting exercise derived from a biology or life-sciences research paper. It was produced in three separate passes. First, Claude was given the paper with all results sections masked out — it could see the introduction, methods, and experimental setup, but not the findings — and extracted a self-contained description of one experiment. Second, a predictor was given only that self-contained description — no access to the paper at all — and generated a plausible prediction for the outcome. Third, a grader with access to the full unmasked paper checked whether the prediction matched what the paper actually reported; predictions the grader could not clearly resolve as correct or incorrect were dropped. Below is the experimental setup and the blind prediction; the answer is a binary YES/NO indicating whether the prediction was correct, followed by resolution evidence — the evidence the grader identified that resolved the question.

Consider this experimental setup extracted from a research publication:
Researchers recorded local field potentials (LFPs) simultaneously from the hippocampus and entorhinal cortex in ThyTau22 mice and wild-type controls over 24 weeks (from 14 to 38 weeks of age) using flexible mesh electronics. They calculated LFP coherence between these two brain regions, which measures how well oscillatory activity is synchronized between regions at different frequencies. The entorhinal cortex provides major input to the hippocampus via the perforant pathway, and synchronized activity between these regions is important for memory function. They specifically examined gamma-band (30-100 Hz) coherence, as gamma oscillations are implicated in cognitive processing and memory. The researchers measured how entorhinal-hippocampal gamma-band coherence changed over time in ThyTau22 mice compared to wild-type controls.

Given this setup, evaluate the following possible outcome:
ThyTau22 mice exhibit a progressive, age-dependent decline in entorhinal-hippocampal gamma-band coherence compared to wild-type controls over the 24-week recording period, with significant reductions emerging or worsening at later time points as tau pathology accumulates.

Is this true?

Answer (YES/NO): NO